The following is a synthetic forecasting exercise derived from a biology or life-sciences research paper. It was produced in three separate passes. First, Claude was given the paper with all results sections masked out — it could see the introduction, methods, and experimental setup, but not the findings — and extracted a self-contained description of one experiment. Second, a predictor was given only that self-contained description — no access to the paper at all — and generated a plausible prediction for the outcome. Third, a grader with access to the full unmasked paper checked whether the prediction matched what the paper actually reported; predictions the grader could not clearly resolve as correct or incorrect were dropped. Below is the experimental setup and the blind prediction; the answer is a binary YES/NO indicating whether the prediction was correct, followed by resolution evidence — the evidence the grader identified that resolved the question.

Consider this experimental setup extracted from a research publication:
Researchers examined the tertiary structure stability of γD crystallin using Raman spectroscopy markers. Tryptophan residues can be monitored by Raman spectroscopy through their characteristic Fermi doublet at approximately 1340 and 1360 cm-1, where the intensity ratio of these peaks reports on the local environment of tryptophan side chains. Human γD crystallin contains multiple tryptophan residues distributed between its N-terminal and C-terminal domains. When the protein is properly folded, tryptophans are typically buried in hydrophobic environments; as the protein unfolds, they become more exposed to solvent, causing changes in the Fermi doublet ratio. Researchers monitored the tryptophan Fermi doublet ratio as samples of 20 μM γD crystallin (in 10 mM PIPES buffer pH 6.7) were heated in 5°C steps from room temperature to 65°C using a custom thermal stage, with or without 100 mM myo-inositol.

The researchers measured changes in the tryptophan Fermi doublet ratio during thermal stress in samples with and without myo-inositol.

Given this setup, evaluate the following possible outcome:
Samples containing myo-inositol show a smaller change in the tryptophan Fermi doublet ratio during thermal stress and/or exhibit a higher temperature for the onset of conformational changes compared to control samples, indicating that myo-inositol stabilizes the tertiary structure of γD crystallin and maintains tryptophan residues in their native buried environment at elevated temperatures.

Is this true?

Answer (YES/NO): NO